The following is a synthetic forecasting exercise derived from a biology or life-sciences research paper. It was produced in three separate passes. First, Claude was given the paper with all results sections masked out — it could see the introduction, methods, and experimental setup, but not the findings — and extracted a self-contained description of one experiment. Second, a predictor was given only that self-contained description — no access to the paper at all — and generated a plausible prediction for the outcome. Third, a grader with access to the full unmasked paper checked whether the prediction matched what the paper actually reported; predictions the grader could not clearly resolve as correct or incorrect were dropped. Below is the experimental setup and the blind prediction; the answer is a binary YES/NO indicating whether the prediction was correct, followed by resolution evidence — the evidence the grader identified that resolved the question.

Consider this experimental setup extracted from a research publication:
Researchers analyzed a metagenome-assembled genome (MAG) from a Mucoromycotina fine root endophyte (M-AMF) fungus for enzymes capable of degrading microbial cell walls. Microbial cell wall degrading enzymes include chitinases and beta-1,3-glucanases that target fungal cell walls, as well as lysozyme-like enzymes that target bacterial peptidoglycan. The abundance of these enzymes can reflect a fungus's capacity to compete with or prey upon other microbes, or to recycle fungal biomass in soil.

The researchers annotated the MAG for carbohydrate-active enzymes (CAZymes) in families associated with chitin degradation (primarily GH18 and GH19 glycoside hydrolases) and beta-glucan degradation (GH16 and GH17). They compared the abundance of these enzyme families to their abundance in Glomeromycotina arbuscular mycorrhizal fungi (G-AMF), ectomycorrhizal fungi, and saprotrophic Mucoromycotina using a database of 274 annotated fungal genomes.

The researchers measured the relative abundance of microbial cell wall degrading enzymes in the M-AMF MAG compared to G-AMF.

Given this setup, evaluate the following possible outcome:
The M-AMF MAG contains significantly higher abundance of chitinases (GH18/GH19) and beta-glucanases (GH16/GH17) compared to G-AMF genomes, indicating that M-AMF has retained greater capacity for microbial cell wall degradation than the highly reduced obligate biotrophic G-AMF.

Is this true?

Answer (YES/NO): NO